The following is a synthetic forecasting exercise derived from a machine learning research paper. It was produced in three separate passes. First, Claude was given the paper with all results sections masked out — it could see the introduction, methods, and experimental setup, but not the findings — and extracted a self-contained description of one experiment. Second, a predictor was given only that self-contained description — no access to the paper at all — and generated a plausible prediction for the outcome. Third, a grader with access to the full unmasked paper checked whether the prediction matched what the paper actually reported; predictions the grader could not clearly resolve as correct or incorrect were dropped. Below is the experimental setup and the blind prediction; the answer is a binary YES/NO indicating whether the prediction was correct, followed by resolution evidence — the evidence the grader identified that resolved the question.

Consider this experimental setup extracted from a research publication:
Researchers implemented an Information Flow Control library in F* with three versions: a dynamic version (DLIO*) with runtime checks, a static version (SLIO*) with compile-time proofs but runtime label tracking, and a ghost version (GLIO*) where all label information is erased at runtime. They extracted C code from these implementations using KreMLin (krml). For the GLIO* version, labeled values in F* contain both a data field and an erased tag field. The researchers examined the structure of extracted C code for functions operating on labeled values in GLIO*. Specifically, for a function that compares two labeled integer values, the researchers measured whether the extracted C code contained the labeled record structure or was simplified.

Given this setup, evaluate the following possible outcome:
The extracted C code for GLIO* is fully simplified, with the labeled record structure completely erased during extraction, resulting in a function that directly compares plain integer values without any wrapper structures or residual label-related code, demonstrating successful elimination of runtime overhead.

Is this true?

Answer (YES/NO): YES